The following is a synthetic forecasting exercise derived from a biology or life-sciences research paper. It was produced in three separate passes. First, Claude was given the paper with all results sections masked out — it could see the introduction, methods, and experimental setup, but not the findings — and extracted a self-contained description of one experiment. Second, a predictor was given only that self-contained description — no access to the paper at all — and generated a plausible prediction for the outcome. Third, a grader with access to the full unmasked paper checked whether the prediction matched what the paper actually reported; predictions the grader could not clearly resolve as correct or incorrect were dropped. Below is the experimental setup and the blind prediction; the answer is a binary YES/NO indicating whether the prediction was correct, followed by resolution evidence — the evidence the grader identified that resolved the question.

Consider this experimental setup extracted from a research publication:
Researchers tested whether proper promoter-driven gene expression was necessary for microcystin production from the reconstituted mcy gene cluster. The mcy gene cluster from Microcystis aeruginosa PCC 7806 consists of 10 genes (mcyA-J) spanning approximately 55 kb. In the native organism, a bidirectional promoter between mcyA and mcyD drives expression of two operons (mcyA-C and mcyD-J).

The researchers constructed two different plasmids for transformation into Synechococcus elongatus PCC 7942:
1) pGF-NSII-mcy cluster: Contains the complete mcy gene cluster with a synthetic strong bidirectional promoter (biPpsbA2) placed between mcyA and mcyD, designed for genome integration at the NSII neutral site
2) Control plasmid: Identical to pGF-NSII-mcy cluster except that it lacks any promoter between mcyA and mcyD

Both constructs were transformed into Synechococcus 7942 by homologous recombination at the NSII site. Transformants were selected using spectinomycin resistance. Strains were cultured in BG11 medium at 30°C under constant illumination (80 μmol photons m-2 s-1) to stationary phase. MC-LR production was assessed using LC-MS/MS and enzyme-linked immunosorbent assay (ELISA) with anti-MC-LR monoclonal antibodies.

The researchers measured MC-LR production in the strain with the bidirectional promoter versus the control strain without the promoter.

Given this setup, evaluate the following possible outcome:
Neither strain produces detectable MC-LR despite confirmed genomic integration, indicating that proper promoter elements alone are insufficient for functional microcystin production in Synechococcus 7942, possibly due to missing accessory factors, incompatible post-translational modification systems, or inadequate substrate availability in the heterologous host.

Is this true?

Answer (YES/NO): NO